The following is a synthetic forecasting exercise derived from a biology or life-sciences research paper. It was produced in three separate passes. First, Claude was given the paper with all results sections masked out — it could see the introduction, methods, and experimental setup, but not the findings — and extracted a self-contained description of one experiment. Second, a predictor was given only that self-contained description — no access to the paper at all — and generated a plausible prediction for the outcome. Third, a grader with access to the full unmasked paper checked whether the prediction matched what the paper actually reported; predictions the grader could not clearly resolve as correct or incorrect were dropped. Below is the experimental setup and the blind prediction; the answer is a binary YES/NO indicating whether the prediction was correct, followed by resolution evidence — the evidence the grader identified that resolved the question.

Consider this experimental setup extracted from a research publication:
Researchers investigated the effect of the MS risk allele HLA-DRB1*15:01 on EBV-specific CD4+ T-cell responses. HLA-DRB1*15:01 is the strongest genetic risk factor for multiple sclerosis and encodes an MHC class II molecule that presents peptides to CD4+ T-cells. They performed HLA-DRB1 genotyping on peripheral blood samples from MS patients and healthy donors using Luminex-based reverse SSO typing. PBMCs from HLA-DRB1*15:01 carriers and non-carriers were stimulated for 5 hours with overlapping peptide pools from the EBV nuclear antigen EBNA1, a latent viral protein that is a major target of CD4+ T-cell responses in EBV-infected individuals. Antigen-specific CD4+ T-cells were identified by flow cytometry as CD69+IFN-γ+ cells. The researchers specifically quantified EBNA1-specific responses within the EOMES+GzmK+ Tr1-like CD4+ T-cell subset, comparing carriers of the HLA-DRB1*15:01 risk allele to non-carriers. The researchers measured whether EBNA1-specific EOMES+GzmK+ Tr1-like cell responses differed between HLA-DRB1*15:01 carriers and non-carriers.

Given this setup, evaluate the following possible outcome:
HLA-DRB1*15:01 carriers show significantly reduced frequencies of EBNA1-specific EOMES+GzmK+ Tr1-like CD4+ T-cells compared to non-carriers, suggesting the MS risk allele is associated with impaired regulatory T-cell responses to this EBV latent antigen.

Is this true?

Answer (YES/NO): NO